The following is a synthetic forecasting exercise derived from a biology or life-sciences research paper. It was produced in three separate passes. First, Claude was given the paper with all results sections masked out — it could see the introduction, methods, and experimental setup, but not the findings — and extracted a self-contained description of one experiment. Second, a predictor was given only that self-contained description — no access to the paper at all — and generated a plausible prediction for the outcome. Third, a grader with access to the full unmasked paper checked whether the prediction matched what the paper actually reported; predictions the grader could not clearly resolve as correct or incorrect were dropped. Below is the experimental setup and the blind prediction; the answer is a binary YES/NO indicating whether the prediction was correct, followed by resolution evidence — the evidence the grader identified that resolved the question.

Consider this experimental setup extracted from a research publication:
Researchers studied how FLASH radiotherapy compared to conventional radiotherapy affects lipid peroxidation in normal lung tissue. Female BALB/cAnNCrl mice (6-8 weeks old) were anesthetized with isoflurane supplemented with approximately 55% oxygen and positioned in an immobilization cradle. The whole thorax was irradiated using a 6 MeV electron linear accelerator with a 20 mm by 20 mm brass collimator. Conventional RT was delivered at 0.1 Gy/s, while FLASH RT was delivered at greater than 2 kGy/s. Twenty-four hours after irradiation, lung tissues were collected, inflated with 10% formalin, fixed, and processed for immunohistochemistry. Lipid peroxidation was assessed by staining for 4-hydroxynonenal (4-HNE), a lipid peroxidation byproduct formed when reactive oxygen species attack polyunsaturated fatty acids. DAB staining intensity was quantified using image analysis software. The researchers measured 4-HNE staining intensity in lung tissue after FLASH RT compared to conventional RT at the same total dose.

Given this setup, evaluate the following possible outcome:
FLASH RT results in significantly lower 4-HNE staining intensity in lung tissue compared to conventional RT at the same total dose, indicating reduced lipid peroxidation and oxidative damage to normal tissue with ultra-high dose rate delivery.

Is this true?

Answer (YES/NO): YES